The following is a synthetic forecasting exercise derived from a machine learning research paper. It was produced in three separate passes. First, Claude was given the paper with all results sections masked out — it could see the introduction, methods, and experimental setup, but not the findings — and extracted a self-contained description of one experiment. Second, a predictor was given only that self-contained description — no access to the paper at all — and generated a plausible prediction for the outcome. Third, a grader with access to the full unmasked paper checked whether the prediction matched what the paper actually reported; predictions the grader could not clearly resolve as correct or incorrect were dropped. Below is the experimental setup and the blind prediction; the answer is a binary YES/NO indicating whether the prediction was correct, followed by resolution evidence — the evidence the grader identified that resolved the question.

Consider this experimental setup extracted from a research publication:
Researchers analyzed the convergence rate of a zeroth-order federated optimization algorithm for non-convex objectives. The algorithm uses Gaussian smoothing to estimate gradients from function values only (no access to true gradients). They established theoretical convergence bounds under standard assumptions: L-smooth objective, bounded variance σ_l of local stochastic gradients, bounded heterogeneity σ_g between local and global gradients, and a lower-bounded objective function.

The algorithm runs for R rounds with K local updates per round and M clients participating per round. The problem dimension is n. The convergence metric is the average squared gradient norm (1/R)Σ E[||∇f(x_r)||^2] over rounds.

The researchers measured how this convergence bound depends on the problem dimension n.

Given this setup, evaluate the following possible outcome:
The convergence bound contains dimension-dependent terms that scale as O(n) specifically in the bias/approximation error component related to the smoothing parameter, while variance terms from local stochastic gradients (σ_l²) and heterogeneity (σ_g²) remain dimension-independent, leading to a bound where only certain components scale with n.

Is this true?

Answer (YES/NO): NO